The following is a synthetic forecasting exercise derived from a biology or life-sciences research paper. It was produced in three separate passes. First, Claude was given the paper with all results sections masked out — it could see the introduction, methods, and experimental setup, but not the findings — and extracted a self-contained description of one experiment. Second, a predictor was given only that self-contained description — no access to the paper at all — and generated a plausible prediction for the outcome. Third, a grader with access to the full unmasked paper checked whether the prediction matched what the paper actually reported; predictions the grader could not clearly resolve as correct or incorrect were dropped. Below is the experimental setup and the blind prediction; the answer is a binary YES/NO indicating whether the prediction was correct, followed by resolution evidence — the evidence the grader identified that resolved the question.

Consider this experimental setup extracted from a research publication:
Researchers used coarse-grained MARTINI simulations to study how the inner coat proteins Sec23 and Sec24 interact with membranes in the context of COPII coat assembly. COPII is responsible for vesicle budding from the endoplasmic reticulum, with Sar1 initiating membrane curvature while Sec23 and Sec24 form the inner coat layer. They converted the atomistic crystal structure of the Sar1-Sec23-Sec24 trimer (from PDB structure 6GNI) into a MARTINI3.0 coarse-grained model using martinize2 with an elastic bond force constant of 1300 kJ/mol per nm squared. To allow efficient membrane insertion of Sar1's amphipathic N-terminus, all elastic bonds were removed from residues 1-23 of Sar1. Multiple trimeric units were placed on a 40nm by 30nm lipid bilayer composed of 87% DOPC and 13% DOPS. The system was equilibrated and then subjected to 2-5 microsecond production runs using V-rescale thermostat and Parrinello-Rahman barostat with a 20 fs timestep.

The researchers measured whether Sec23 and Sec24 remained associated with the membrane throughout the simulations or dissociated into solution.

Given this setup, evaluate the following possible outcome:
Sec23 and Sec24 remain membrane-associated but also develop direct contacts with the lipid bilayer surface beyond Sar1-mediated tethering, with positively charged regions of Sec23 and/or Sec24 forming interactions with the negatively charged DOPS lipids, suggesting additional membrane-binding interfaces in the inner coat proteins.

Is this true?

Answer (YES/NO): NO